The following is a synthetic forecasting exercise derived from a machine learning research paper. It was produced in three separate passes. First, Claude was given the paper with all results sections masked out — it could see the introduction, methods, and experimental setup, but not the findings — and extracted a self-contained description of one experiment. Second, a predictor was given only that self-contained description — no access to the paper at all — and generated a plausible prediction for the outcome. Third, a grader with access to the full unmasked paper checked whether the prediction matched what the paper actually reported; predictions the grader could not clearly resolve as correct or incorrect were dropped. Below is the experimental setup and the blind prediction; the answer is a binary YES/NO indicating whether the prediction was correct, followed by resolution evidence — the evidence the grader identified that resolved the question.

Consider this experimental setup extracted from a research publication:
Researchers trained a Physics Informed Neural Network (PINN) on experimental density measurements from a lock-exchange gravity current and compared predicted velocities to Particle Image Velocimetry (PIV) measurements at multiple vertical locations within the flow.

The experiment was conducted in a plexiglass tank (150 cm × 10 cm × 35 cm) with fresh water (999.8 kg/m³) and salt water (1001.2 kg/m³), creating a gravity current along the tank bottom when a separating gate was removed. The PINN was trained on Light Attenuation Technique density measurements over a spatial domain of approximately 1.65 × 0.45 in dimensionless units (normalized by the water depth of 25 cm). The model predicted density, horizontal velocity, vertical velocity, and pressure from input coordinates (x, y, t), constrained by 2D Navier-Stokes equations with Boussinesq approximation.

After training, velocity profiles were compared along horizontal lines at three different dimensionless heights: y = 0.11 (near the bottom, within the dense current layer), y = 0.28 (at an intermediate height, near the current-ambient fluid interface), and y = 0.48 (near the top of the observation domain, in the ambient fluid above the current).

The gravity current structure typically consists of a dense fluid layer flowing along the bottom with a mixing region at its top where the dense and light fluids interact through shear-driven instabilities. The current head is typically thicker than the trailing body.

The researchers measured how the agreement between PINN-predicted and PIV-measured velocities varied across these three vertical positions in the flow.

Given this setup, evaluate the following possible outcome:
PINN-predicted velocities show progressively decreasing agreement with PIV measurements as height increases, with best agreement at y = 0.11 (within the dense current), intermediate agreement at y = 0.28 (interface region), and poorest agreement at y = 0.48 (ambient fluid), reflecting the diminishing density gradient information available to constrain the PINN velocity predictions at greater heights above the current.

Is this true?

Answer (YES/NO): NO